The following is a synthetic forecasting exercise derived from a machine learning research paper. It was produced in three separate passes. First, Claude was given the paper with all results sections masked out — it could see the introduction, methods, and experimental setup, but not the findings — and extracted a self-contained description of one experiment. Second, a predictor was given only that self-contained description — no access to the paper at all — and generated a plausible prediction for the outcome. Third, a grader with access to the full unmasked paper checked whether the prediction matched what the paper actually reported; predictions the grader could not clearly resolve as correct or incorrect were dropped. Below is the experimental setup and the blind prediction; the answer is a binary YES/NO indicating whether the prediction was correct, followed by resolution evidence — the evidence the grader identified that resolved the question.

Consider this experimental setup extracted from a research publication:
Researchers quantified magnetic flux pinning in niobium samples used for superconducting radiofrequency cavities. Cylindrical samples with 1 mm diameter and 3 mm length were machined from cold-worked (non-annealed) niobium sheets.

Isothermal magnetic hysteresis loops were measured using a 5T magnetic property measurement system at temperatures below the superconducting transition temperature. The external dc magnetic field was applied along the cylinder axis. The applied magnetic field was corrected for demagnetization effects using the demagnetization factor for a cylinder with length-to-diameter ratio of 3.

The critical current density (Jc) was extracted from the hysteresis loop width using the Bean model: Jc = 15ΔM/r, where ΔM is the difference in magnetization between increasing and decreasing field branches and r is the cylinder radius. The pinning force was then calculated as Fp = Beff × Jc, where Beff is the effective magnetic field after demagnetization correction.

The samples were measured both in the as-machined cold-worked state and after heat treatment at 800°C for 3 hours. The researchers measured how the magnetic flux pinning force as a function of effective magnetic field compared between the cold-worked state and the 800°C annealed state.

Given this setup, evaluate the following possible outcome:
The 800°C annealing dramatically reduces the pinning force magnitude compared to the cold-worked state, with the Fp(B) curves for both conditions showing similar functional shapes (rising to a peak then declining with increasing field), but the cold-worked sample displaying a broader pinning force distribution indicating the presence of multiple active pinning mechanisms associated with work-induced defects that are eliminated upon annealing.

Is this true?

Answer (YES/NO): NO